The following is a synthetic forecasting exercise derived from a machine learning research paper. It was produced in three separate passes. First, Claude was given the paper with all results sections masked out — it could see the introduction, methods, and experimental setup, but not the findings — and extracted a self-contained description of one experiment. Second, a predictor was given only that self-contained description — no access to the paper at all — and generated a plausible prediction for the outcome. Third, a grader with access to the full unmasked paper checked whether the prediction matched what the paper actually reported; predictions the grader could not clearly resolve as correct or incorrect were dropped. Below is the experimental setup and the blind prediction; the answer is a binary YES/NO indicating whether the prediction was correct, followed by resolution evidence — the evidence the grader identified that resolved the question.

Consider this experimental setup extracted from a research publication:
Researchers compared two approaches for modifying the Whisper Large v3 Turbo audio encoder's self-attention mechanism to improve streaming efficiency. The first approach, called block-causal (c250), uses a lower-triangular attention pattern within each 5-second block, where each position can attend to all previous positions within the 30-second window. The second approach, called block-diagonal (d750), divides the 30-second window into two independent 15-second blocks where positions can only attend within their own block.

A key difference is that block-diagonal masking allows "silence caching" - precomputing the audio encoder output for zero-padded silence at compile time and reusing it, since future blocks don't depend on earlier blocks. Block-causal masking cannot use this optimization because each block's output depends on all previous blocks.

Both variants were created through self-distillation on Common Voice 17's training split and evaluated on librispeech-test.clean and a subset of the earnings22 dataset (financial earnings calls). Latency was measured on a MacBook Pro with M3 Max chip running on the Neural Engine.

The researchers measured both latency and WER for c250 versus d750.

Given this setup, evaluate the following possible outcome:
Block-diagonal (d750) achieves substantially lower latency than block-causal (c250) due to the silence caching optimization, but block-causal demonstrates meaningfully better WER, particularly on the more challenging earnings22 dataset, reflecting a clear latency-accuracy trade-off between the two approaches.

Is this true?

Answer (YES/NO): NO